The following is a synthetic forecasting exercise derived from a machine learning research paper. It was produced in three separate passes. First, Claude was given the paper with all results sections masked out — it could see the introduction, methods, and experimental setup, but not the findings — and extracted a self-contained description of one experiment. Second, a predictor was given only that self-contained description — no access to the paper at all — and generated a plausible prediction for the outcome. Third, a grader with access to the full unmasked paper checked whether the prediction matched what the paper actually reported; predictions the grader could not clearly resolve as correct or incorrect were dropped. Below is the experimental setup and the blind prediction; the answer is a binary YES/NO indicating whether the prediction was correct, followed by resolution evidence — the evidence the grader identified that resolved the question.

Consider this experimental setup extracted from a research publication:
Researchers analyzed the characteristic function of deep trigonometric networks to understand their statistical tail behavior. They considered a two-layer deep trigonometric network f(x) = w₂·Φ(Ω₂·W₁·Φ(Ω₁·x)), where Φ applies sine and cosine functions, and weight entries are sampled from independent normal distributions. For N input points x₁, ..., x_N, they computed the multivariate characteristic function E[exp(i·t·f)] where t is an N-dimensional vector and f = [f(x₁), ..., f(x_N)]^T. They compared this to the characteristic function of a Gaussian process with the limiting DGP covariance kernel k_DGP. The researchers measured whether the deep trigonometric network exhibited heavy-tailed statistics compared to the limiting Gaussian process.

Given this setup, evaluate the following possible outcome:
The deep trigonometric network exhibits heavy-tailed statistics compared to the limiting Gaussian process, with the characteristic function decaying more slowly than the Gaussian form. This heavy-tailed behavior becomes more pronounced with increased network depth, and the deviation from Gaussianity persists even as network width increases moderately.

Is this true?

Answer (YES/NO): YES